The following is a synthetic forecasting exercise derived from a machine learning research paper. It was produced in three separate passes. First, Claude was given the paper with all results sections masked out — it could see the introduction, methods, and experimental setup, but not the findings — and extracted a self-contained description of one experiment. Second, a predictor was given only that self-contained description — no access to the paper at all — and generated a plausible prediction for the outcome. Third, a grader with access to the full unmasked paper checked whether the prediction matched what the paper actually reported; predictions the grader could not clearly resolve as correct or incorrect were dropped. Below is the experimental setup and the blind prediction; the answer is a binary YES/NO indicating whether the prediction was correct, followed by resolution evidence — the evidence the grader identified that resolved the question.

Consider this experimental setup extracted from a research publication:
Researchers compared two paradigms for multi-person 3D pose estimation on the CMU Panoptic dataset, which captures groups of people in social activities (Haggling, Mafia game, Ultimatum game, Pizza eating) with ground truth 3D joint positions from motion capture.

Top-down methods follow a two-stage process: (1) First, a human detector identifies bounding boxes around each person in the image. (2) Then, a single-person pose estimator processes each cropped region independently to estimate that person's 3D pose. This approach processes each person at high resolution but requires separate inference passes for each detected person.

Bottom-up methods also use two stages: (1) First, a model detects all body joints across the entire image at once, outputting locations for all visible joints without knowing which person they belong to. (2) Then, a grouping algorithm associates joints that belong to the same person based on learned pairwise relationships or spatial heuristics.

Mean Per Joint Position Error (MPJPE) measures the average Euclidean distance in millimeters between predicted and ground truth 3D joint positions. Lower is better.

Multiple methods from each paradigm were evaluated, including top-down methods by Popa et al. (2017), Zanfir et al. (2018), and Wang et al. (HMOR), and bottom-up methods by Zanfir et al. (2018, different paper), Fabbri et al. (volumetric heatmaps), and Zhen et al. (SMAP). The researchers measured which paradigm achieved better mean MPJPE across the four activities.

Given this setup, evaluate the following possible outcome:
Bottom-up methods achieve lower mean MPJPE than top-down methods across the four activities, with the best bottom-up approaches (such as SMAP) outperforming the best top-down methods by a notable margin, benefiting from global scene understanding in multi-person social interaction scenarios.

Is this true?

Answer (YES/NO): NO